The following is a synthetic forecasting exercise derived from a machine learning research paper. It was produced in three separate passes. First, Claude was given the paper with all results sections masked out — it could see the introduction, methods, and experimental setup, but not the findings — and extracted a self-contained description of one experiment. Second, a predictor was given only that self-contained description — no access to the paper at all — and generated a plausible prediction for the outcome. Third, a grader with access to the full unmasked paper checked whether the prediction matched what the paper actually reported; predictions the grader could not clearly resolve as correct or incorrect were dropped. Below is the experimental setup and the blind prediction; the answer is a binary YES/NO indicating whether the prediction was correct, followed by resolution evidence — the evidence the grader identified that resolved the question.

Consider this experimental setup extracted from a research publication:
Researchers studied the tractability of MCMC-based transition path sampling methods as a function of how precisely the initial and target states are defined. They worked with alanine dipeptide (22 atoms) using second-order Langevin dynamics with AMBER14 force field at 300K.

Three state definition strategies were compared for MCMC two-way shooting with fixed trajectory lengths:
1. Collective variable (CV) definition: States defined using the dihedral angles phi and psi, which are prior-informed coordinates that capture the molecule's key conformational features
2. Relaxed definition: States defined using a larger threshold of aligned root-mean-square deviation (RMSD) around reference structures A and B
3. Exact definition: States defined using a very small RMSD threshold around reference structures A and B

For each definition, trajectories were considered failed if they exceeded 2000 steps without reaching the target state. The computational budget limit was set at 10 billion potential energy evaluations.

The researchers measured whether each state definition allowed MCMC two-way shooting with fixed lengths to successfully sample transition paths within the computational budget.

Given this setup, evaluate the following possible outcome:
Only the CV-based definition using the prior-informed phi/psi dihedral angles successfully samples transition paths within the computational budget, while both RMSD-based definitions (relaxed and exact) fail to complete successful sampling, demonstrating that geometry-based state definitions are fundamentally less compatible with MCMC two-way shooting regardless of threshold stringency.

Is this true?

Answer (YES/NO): YES